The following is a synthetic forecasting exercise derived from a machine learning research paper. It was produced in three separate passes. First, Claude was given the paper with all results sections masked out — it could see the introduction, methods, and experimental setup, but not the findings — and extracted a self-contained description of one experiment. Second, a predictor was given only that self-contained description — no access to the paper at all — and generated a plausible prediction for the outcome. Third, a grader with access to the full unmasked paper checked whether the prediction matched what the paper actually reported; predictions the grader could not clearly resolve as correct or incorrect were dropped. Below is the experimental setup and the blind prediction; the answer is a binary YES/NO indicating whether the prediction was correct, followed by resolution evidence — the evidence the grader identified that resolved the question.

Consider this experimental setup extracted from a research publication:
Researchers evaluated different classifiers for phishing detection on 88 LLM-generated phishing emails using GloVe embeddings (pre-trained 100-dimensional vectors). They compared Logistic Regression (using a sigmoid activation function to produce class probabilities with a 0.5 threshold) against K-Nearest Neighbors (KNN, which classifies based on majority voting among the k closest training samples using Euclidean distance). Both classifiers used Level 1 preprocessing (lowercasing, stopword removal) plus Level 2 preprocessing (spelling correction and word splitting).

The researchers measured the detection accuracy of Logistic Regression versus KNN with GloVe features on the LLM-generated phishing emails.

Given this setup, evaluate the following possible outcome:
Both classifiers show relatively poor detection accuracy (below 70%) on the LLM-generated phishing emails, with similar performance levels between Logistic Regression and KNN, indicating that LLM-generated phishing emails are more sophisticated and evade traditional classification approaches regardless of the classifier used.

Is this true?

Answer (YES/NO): NO